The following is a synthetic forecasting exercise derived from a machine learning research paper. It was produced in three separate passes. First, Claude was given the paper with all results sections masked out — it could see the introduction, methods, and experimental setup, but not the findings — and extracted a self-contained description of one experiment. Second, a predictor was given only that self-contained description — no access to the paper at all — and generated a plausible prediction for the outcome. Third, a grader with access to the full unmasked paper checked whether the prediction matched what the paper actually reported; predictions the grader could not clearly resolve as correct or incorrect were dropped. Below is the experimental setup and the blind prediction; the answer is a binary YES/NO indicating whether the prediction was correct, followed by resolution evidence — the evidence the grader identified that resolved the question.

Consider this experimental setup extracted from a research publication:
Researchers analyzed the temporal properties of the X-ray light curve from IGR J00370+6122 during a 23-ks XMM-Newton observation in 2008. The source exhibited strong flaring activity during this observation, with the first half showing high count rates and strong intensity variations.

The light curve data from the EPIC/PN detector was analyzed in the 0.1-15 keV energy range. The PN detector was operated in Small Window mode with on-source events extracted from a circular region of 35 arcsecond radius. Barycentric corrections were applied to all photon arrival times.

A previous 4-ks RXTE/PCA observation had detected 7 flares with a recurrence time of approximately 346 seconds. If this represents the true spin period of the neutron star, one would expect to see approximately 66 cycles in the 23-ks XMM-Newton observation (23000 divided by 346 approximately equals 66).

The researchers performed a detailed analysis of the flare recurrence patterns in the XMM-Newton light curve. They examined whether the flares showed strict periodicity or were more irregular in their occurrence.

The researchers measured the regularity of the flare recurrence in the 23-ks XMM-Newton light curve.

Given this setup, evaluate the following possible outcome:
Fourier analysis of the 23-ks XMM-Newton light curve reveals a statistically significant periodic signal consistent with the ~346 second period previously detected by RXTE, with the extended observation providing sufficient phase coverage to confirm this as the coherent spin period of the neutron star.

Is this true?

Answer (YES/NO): NO